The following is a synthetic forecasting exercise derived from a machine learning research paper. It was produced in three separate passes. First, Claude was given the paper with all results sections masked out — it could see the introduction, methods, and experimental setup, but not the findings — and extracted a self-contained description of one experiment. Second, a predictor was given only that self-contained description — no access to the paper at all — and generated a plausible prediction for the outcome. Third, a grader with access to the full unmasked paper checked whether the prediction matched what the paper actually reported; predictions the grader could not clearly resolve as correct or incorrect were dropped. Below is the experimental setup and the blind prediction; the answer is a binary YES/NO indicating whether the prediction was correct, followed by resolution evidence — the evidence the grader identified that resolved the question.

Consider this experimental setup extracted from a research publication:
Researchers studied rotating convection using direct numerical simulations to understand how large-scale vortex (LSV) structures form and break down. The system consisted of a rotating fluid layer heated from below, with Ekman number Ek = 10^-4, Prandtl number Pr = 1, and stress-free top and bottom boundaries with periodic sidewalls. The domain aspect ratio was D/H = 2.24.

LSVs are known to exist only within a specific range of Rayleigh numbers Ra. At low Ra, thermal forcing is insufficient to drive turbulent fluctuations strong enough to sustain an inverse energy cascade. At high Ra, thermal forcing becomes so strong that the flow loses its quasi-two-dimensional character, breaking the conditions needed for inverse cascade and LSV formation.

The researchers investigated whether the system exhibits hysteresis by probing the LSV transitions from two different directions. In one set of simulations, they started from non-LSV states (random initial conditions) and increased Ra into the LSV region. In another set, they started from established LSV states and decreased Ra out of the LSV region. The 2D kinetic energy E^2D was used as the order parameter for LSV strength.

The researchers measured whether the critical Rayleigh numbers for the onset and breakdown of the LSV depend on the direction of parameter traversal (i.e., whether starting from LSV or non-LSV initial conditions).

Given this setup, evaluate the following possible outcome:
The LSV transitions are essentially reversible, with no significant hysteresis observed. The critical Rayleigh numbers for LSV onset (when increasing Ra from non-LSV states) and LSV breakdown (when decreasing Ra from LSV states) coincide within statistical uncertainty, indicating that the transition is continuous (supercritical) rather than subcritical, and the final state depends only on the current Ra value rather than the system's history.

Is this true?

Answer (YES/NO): NO